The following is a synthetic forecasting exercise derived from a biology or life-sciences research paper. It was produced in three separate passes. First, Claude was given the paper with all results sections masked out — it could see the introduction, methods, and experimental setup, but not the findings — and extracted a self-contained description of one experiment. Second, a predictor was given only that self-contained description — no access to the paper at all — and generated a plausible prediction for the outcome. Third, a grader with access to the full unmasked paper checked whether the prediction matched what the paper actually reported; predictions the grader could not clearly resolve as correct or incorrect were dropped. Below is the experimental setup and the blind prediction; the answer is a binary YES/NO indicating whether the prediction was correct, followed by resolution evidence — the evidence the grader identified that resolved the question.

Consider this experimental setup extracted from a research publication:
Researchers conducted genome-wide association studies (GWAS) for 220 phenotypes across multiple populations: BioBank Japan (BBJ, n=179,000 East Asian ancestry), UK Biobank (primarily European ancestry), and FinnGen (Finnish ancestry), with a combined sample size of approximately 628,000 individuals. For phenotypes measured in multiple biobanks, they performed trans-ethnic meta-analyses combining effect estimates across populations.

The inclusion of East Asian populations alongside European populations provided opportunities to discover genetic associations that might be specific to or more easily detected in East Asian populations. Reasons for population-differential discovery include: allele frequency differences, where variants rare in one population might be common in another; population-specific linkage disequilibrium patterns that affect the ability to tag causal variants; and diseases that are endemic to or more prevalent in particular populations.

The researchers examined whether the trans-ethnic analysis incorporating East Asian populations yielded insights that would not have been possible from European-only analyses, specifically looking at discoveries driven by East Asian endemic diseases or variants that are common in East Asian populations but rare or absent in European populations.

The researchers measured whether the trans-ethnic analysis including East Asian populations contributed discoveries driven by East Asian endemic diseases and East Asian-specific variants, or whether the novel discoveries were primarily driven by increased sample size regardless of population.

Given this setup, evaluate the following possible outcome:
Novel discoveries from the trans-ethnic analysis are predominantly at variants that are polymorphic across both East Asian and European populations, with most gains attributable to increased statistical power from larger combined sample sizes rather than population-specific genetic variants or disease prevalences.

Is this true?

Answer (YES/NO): NO